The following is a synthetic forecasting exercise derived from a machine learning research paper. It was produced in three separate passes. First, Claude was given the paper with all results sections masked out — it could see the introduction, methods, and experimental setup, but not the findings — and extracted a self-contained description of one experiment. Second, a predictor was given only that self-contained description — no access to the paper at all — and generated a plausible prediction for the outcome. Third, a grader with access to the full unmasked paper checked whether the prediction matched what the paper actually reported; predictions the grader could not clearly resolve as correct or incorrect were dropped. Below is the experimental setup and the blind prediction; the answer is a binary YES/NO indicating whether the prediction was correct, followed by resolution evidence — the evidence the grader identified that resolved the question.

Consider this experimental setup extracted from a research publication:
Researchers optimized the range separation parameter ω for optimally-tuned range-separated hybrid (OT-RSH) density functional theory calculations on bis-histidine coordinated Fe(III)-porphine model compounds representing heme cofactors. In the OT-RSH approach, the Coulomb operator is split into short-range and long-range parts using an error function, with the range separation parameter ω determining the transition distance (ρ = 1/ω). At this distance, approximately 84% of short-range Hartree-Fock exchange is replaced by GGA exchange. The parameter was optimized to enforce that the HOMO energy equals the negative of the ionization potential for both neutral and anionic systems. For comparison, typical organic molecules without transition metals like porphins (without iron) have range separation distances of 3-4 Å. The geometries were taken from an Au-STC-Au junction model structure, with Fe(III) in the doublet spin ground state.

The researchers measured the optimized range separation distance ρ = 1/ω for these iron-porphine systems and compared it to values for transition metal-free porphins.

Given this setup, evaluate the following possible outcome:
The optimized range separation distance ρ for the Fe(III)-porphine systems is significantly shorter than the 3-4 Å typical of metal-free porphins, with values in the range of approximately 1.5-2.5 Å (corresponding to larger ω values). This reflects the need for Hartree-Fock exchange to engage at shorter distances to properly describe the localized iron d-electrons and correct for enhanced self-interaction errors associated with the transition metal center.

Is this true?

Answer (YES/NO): NO